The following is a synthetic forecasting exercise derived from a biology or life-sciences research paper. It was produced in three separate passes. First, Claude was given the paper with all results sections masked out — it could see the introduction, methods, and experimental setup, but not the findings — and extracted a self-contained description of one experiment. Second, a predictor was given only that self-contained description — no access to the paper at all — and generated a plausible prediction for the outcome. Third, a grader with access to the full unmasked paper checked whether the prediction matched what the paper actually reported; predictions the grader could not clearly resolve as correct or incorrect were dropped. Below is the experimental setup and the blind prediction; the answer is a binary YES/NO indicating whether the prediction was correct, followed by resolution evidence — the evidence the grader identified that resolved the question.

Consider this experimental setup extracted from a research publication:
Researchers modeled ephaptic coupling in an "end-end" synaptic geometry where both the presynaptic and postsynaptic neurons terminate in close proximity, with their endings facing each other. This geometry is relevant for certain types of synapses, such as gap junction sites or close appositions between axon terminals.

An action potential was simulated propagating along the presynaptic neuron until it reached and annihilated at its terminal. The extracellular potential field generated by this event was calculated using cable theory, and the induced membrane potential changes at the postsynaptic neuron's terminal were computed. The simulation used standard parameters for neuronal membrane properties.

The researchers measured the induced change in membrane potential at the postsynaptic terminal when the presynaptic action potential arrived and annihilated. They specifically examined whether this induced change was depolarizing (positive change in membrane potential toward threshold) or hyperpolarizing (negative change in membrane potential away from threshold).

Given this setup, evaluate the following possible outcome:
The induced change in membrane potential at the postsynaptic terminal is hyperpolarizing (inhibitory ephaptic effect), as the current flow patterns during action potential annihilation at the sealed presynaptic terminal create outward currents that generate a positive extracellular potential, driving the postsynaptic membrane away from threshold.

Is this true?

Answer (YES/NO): YES